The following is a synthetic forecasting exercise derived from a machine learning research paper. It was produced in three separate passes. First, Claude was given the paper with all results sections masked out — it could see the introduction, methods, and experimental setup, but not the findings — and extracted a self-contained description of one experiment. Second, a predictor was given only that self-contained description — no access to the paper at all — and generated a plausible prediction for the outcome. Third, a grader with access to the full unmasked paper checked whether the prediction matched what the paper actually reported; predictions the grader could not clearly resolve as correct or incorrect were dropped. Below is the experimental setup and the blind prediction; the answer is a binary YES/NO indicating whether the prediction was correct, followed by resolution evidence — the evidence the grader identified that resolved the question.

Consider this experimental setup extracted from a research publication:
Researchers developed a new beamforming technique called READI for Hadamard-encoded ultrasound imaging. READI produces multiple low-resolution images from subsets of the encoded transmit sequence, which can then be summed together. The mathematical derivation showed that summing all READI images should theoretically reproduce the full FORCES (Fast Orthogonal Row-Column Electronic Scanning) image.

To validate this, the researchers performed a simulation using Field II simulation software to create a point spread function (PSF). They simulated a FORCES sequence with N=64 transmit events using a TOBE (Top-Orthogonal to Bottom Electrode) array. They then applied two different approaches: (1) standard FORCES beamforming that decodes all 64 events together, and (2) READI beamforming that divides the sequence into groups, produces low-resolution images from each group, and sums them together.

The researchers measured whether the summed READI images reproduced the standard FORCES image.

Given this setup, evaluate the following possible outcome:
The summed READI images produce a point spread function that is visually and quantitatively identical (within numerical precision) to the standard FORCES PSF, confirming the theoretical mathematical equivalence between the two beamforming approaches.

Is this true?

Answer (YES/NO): YES